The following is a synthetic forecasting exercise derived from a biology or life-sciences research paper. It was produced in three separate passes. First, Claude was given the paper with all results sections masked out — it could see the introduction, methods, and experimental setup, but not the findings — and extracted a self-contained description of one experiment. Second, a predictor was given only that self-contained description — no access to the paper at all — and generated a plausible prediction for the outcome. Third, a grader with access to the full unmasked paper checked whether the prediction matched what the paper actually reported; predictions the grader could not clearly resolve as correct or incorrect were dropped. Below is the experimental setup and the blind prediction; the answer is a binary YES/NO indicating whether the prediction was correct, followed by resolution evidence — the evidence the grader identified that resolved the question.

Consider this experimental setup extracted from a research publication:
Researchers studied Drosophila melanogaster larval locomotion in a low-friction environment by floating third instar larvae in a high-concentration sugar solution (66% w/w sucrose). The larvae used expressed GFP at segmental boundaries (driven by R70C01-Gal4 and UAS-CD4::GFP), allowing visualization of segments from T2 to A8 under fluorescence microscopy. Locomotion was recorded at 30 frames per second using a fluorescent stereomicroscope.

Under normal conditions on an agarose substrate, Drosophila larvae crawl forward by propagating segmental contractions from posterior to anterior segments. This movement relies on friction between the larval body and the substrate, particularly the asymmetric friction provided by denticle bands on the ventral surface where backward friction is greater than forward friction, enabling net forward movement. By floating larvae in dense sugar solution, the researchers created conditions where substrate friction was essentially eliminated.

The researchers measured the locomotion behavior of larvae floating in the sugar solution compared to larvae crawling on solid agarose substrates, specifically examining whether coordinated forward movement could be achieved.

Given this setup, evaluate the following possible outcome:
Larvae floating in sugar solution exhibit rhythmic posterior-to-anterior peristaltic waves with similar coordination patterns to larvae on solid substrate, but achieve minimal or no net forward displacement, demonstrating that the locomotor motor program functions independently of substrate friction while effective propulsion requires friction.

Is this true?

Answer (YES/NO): YES